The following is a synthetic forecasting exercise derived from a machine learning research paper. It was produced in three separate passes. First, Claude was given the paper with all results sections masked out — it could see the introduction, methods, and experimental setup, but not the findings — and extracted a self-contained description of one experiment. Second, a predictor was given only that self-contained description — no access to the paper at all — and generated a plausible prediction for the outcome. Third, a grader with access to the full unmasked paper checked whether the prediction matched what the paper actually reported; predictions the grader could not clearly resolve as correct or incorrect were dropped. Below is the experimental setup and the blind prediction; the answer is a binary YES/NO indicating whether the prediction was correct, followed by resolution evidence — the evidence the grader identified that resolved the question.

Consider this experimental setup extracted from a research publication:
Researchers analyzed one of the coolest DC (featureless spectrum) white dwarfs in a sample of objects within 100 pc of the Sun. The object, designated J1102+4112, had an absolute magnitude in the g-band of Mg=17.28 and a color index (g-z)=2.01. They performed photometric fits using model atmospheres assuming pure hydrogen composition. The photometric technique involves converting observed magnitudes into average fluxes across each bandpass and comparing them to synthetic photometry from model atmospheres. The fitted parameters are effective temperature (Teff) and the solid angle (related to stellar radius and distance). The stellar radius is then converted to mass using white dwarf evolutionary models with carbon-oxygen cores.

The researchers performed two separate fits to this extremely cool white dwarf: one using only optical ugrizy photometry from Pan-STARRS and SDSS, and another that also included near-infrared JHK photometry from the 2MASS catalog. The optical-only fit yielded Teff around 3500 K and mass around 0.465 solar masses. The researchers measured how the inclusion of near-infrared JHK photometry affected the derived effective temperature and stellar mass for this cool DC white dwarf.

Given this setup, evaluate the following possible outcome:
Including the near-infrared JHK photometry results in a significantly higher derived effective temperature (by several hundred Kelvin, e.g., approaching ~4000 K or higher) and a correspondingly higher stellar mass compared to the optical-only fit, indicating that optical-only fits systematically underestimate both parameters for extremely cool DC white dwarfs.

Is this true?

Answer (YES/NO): YES